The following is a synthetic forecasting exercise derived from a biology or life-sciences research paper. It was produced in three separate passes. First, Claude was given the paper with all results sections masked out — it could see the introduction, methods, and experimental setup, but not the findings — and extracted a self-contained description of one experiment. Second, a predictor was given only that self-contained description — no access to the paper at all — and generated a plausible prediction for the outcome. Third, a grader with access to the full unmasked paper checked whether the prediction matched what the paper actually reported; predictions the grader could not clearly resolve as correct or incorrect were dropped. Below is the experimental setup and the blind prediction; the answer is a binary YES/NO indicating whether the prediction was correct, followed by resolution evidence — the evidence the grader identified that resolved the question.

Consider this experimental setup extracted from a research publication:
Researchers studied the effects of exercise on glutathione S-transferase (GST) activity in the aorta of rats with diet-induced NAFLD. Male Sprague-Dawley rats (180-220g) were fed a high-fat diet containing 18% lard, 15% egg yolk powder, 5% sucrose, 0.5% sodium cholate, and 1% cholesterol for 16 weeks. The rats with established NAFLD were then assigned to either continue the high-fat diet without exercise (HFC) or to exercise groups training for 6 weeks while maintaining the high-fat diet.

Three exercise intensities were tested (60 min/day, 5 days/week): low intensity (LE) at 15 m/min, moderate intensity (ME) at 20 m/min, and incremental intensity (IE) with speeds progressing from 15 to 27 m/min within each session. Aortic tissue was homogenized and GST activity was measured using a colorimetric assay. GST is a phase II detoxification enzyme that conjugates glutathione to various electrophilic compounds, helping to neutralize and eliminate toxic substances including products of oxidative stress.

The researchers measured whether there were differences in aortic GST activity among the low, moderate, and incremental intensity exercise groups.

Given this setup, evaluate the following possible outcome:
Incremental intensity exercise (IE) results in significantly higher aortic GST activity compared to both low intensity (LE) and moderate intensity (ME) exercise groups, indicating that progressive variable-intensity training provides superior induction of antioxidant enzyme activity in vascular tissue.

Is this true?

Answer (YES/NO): NO